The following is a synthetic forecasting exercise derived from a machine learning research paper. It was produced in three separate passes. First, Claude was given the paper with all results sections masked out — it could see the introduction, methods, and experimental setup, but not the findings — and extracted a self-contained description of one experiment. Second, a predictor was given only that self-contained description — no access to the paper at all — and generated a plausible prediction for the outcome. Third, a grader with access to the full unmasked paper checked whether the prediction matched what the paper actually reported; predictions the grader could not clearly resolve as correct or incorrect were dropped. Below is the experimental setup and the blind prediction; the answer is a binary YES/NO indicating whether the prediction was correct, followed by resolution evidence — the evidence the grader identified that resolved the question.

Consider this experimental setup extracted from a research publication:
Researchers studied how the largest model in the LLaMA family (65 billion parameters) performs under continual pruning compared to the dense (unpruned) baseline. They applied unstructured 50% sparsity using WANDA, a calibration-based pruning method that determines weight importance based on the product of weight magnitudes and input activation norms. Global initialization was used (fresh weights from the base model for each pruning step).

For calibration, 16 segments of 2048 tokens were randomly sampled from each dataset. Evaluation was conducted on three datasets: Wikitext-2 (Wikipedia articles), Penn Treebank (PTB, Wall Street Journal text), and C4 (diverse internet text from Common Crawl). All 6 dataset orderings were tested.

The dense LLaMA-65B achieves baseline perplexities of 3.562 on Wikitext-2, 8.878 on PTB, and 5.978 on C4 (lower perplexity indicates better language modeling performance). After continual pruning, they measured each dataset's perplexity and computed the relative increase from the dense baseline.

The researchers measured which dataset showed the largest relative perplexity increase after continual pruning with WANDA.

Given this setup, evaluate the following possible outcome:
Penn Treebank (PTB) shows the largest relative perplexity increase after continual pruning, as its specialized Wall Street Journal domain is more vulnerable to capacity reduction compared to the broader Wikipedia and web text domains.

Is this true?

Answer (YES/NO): NO